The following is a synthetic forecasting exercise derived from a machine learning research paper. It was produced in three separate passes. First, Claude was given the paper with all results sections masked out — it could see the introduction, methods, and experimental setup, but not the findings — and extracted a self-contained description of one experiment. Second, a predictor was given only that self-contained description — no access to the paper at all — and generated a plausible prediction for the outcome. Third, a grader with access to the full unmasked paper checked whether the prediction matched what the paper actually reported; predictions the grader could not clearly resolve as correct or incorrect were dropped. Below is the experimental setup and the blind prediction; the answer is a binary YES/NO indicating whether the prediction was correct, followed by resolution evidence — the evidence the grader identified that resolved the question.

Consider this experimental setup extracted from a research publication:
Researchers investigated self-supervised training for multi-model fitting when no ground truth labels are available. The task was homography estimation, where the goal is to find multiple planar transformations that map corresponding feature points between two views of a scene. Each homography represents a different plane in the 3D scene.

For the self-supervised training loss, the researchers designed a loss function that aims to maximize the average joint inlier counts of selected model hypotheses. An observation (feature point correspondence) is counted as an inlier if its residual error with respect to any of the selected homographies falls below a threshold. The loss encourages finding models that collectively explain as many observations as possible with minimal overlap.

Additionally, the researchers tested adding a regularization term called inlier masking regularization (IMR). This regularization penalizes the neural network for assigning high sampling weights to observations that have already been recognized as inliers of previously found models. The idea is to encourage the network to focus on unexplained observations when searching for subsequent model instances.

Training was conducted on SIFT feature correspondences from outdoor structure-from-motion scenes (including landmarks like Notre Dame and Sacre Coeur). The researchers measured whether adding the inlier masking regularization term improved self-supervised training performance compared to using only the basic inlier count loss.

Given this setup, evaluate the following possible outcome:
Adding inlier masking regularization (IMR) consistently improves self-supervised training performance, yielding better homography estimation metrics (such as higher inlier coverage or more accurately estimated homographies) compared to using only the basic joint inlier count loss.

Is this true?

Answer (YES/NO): YES